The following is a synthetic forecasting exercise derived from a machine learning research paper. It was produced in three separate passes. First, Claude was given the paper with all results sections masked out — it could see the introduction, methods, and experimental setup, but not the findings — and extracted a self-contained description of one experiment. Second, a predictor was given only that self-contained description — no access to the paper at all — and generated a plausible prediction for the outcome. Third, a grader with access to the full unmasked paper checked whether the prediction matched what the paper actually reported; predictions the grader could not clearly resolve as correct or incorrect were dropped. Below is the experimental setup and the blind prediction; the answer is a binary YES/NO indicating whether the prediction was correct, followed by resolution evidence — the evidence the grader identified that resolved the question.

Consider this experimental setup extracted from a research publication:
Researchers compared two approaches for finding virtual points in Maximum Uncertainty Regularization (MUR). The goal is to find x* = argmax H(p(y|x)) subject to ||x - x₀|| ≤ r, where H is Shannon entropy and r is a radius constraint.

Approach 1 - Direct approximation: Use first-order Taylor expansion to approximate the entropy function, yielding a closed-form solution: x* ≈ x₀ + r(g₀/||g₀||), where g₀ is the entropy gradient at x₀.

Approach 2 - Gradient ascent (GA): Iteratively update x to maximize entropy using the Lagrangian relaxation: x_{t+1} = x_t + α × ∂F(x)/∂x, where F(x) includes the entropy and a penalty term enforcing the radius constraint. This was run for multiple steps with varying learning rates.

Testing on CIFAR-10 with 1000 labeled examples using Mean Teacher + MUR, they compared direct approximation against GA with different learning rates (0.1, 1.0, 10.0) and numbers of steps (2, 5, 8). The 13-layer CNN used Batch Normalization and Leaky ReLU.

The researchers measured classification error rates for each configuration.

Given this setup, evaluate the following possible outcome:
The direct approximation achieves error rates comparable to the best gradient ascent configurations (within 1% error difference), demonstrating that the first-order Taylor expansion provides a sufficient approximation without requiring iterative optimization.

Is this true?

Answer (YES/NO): YES